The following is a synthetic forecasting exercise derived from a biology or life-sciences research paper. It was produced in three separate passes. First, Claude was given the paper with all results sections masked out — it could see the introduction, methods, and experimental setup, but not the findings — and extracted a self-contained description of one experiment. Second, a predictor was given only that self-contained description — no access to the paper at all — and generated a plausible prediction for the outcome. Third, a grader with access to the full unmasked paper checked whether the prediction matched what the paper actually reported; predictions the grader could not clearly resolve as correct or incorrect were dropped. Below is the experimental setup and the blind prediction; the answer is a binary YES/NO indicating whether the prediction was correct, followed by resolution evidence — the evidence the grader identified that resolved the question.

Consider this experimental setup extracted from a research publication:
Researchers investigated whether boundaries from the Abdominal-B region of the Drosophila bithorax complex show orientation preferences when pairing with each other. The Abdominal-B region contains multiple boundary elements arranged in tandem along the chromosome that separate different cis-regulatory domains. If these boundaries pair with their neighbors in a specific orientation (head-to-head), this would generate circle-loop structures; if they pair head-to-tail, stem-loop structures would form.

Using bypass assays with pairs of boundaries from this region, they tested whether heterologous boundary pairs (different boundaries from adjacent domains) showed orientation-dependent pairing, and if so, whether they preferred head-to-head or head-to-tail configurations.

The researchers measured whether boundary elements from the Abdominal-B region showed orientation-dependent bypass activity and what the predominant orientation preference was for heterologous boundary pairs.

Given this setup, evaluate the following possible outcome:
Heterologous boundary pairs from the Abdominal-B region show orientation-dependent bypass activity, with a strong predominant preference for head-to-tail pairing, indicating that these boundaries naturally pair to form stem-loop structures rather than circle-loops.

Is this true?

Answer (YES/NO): NO